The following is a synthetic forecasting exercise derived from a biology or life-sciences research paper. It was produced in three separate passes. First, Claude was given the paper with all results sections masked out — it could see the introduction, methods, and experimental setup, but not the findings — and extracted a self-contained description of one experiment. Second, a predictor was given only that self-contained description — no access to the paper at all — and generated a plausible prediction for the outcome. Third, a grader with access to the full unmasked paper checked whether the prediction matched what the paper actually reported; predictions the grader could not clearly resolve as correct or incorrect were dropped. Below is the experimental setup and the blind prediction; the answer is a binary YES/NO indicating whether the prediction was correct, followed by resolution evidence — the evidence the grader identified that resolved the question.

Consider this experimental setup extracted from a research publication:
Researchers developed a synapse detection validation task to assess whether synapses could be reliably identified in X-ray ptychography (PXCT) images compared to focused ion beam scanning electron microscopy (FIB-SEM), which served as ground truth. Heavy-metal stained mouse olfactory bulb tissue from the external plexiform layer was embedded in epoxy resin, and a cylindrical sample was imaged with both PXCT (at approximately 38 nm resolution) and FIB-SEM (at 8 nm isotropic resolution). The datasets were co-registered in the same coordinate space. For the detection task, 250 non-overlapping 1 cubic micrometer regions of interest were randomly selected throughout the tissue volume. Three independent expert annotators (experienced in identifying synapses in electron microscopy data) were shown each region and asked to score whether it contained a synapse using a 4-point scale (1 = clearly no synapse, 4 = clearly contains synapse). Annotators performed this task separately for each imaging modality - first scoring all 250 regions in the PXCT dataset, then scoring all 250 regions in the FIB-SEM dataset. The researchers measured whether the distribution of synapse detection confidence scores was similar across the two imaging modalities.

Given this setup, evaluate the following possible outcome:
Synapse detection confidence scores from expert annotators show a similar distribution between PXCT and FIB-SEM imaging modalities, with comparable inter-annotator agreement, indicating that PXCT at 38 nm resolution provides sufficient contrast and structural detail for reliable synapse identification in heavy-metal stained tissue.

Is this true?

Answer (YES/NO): NO